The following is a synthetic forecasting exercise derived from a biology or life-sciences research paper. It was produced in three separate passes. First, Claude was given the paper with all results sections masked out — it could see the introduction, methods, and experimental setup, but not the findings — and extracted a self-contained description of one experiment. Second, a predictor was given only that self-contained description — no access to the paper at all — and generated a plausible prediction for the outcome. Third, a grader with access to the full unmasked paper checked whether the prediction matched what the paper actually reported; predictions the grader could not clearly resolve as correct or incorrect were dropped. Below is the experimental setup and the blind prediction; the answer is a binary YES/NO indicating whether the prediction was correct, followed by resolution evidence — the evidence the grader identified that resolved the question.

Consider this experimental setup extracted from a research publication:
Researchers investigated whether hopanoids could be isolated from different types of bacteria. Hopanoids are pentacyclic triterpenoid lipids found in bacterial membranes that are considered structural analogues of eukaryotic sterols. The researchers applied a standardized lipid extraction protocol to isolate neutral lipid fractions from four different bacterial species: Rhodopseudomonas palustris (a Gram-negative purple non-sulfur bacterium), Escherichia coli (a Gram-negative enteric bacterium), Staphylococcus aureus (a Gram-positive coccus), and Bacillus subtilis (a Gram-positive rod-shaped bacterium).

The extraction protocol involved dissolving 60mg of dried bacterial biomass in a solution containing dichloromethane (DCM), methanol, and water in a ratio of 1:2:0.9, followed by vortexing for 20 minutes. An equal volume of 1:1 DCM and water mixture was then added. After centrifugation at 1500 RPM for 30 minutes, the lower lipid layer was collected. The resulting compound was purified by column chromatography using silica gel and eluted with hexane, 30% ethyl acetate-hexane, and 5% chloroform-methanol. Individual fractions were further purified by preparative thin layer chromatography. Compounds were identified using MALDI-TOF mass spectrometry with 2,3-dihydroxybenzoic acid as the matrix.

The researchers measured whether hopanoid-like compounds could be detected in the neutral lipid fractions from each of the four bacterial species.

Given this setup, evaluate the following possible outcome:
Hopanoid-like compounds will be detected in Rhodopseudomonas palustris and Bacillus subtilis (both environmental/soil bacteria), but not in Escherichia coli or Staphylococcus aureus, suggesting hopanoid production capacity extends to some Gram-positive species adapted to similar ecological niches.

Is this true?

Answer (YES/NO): NO